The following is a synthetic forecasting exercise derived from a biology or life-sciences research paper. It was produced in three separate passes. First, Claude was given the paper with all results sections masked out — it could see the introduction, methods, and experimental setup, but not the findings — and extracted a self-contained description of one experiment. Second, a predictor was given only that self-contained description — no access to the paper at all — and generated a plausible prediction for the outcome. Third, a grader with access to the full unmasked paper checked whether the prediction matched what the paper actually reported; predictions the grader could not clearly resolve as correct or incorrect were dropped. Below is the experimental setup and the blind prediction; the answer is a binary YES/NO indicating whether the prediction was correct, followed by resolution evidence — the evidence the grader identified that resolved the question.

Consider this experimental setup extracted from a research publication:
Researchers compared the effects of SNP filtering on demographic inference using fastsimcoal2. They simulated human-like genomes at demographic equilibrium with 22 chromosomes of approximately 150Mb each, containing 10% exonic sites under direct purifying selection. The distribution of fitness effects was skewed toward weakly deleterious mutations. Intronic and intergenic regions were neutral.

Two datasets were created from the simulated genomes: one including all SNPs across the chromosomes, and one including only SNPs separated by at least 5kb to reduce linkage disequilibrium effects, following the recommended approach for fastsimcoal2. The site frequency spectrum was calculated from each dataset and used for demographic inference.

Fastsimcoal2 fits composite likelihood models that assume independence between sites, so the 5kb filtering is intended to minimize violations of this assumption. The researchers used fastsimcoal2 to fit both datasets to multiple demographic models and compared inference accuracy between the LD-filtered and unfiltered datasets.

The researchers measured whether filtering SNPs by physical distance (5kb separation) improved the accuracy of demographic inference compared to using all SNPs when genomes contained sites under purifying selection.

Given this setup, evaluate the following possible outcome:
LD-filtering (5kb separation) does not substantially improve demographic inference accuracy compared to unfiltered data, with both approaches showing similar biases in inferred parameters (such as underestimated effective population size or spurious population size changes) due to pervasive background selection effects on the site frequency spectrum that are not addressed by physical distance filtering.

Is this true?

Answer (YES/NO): YES